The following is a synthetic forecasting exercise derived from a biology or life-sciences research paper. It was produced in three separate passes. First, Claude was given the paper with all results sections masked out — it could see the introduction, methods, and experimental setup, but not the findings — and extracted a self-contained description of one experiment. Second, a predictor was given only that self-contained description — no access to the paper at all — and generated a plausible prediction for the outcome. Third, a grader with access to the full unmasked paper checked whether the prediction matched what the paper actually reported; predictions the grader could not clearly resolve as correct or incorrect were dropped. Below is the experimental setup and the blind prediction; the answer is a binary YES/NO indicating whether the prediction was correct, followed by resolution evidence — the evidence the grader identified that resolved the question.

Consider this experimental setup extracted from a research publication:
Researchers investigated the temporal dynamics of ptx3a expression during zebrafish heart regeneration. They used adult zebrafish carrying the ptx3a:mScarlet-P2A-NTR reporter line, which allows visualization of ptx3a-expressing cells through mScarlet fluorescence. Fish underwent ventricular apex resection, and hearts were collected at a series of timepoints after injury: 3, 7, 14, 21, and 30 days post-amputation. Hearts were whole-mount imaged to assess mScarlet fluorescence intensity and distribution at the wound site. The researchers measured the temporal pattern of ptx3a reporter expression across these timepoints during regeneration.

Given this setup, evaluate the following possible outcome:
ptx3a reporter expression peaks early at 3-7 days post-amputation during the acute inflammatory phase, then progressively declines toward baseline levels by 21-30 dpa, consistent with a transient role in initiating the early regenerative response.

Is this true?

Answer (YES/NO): NO